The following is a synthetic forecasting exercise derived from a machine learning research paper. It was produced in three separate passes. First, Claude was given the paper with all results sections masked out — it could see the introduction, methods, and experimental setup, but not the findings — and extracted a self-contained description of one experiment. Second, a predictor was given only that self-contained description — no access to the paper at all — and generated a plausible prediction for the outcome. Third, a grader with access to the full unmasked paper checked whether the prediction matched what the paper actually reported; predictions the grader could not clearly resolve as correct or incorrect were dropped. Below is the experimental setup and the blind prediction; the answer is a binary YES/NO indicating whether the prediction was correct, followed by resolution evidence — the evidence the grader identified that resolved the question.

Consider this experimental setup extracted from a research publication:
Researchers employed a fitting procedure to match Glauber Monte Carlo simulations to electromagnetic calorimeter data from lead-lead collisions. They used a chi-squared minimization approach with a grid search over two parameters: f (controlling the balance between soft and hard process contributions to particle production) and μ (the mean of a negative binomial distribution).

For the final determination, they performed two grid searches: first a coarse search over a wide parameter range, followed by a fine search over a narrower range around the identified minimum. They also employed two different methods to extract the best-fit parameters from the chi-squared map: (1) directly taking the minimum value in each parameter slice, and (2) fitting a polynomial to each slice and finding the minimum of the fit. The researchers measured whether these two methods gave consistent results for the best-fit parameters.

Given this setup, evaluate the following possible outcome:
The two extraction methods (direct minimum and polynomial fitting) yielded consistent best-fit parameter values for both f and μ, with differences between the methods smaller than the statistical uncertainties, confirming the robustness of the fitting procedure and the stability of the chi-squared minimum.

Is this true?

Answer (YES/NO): NO